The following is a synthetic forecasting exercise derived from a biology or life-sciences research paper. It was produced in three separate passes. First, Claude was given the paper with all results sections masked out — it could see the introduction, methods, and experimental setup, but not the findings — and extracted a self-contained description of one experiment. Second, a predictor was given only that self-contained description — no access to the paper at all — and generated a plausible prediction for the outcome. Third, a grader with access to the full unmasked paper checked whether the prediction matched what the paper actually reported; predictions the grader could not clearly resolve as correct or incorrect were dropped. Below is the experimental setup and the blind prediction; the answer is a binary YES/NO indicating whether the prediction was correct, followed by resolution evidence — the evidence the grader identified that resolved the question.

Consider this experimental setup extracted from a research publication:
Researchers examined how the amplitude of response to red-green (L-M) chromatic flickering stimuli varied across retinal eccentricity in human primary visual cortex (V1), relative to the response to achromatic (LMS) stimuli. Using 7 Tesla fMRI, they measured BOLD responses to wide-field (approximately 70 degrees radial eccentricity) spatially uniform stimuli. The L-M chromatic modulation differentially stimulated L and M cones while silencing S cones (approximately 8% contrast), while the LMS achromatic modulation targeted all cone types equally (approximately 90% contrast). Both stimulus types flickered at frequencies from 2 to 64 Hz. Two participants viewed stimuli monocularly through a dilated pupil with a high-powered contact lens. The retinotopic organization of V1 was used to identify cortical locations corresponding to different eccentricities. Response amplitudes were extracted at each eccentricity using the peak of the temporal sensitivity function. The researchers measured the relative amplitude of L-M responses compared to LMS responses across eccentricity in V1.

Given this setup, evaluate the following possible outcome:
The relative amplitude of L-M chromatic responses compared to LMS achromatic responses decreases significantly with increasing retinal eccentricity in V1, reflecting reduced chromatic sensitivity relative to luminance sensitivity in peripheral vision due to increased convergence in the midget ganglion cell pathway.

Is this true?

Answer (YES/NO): YES